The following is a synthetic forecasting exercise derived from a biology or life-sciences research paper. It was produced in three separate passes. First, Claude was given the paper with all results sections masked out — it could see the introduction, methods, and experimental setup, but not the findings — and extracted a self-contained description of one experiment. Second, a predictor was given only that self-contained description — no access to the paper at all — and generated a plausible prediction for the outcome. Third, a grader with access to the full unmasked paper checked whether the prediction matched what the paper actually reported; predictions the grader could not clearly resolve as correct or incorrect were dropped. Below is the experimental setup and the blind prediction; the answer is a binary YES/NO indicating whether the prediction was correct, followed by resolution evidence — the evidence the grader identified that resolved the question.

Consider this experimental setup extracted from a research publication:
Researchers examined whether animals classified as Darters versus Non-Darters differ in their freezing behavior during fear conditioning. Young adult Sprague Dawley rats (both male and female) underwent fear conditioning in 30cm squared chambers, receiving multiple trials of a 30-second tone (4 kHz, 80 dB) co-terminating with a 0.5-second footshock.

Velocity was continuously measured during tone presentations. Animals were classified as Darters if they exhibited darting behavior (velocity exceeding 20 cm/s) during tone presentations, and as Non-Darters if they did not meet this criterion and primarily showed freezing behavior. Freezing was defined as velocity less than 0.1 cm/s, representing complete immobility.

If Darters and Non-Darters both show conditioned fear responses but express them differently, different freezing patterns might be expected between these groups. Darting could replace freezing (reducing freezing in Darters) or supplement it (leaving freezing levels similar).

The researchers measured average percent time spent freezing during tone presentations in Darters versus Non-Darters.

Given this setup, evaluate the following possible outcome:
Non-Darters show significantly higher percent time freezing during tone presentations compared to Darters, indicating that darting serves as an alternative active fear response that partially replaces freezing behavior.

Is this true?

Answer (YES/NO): NO